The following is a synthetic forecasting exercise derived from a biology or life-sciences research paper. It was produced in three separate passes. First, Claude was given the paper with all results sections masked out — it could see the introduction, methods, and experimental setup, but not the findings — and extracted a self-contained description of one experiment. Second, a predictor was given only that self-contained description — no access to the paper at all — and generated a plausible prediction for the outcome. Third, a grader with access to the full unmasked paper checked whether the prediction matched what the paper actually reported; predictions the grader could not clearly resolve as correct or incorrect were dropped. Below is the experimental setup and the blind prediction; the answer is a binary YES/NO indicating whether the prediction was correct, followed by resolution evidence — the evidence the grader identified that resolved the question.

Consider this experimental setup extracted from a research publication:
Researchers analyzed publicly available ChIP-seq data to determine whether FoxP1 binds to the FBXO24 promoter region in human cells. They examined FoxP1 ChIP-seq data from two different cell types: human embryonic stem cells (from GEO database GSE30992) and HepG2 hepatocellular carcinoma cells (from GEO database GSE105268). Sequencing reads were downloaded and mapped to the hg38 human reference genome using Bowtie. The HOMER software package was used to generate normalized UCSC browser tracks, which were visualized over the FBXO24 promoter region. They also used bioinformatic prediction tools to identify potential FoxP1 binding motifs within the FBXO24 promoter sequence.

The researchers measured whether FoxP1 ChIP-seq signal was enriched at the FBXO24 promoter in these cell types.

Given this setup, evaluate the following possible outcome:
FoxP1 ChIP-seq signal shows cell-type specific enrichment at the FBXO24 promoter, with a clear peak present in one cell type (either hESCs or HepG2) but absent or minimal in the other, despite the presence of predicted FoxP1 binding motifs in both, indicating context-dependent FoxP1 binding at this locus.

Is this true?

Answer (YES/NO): NO